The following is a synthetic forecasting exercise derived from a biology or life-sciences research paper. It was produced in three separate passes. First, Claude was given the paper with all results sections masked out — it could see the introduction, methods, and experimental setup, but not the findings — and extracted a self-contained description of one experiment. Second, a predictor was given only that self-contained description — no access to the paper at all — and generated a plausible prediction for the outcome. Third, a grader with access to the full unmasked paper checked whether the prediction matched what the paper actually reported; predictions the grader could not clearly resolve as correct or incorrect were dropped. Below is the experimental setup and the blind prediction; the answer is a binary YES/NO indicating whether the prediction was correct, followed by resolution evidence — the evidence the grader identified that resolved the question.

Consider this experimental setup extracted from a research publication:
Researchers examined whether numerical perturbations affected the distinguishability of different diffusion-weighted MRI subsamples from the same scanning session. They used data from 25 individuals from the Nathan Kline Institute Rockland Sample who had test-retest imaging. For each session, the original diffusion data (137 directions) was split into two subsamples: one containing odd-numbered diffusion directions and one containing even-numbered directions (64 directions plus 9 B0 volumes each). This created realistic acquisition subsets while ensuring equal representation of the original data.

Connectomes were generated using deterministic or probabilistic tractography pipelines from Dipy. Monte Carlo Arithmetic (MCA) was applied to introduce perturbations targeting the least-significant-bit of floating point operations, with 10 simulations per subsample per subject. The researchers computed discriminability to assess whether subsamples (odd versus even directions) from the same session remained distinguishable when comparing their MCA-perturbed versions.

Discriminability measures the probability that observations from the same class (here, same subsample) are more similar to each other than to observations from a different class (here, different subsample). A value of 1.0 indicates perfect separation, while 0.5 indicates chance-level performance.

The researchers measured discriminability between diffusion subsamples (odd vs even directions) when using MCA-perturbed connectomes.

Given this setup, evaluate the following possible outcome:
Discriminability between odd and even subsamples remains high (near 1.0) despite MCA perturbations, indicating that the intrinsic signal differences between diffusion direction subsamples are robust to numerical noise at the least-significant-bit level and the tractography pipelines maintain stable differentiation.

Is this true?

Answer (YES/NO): NO